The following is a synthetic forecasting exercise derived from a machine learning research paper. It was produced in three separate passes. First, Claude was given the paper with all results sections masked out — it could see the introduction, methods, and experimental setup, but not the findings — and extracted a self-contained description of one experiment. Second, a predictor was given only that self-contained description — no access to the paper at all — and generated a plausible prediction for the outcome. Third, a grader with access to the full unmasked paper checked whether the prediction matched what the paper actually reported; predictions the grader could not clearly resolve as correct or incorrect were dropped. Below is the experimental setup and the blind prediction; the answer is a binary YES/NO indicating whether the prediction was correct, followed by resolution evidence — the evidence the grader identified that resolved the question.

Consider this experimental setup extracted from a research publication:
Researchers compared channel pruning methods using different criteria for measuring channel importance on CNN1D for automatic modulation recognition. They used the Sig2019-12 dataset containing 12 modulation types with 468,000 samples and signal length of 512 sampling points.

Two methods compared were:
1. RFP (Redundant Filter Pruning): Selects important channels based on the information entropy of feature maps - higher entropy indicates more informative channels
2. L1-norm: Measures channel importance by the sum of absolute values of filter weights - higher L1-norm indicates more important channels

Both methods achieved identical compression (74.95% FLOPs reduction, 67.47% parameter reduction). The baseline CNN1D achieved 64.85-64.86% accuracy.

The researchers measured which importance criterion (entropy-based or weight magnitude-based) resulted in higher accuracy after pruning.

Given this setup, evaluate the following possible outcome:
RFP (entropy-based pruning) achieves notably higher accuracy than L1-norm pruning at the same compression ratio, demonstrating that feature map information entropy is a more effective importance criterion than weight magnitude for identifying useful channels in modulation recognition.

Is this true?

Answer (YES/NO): NO